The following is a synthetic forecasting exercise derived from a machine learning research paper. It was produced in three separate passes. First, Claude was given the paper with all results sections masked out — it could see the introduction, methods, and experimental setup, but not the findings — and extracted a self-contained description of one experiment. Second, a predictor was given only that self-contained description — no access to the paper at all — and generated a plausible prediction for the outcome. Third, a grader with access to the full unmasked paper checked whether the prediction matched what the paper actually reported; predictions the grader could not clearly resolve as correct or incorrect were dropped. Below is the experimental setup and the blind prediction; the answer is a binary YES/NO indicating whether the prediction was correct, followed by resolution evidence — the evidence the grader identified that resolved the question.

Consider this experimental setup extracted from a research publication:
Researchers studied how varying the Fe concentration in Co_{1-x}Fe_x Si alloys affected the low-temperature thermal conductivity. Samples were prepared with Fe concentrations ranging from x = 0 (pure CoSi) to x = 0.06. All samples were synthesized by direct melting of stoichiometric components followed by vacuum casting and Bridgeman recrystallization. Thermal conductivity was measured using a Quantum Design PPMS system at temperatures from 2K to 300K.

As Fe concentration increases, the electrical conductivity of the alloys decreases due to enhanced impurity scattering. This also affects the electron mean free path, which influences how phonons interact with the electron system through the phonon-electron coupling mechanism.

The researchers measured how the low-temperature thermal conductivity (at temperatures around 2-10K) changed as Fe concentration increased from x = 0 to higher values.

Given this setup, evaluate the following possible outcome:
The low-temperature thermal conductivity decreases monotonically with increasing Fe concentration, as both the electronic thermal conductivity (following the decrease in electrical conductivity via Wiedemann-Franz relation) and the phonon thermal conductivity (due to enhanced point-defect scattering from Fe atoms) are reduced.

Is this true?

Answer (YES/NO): NO